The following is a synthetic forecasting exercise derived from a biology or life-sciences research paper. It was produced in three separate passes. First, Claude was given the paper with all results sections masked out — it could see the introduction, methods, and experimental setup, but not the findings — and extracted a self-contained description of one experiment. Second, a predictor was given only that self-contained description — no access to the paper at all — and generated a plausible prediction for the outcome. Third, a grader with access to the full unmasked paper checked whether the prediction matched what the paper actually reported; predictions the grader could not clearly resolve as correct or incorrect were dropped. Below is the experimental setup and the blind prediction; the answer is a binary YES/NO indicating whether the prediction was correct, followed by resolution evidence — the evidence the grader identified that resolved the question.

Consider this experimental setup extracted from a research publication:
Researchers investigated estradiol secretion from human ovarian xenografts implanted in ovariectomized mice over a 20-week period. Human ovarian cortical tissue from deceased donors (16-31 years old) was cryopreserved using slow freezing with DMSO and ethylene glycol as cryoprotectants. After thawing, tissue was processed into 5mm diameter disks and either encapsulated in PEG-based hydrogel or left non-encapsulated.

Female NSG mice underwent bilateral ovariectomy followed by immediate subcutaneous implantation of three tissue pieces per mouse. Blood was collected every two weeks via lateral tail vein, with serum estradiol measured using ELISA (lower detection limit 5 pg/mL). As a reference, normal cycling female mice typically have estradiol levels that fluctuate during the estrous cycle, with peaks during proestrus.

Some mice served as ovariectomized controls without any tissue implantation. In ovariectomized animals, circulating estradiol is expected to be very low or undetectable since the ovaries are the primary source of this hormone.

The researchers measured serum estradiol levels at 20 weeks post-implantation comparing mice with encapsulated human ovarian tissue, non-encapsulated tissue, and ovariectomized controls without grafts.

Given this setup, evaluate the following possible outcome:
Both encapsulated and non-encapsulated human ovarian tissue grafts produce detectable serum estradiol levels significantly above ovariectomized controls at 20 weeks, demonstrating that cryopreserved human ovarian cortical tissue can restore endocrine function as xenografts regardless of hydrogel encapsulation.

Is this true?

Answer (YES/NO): YES